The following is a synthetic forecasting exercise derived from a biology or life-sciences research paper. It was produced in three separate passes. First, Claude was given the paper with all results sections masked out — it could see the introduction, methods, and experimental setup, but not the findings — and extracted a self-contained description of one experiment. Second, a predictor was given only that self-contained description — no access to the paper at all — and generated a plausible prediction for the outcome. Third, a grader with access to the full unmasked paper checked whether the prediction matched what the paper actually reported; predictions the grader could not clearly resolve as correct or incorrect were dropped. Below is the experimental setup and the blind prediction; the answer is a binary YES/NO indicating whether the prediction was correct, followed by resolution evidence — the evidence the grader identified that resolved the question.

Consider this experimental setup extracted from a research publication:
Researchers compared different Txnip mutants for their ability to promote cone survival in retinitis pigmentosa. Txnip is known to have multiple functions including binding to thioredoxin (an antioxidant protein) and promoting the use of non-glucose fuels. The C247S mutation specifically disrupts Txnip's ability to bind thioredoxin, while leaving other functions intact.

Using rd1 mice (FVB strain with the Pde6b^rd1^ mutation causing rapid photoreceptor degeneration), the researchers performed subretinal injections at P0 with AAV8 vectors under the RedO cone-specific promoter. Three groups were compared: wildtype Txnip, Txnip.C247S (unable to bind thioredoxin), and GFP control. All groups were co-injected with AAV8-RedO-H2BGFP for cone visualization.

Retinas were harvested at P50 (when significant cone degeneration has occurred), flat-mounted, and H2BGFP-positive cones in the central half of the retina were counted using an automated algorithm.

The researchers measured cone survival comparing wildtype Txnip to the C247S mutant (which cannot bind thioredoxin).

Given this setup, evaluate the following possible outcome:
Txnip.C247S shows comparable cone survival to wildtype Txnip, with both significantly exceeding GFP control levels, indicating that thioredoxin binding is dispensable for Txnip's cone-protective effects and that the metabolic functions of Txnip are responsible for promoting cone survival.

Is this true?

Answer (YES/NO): NO